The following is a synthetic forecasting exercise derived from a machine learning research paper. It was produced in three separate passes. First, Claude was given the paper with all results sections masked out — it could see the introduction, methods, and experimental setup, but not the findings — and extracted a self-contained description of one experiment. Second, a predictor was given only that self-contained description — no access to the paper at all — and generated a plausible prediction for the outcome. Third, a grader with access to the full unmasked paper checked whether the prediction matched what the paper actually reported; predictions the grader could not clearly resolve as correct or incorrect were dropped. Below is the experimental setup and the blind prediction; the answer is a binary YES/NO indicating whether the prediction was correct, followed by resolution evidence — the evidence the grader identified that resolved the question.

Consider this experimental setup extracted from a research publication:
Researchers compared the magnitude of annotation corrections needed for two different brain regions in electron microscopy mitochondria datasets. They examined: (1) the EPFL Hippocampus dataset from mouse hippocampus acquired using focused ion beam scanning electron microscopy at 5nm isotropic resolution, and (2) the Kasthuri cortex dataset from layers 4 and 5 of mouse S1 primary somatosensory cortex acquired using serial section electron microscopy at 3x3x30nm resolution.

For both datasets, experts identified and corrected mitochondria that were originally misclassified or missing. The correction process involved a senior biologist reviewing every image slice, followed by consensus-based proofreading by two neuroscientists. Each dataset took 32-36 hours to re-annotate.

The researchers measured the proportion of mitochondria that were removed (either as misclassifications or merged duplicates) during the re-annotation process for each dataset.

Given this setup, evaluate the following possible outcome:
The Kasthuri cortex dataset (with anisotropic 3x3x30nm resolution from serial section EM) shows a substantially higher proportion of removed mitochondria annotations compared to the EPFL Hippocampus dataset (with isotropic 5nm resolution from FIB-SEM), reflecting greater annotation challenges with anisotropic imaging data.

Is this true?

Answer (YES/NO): NO